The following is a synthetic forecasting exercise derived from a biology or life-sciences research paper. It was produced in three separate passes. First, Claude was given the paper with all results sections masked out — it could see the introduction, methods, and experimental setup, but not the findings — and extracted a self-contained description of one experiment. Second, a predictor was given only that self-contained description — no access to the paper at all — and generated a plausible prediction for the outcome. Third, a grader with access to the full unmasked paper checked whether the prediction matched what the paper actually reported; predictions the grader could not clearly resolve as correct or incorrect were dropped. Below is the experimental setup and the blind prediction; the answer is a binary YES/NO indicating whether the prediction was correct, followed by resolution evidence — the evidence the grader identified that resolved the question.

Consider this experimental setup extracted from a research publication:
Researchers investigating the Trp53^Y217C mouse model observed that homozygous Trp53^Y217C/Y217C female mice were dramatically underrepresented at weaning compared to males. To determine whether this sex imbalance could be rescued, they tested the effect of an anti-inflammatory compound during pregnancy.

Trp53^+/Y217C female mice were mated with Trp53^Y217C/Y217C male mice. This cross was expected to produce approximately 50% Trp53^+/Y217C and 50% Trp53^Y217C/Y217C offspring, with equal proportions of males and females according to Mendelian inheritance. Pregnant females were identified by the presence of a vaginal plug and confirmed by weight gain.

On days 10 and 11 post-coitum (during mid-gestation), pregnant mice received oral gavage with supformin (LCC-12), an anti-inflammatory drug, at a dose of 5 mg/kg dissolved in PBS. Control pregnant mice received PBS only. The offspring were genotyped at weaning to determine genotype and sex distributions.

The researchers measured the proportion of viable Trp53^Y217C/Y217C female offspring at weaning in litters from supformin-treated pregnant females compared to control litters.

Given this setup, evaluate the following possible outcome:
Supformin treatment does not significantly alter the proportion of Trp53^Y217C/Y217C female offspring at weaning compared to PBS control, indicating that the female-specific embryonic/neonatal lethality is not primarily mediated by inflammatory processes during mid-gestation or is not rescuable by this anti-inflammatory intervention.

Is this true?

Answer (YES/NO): NO